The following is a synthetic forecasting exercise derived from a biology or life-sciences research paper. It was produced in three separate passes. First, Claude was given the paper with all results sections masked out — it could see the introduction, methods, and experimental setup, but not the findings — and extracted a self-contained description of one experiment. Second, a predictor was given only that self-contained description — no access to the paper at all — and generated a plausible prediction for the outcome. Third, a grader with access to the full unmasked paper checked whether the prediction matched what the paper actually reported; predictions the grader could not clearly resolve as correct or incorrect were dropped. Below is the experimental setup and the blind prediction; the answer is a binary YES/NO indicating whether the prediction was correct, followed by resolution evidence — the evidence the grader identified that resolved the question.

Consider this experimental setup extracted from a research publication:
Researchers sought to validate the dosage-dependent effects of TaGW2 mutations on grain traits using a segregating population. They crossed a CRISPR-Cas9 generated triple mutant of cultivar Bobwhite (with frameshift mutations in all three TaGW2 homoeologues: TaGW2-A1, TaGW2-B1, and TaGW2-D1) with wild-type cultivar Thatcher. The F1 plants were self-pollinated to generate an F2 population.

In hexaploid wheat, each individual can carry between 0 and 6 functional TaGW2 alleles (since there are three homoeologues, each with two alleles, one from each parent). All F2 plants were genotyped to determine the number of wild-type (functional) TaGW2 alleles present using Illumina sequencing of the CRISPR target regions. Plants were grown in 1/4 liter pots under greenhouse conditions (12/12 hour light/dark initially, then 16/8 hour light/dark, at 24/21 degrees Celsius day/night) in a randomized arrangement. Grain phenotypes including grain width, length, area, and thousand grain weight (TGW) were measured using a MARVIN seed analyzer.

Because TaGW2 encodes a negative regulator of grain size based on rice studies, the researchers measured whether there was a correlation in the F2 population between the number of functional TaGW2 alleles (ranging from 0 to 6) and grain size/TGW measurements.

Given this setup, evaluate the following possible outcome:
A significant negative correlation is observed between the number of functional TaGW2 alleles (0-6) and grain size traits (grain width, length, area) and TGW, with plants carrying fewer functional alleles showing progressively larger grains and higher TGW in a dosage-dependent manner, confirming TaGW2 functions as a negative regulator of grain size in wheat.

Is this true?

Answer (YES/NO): YES